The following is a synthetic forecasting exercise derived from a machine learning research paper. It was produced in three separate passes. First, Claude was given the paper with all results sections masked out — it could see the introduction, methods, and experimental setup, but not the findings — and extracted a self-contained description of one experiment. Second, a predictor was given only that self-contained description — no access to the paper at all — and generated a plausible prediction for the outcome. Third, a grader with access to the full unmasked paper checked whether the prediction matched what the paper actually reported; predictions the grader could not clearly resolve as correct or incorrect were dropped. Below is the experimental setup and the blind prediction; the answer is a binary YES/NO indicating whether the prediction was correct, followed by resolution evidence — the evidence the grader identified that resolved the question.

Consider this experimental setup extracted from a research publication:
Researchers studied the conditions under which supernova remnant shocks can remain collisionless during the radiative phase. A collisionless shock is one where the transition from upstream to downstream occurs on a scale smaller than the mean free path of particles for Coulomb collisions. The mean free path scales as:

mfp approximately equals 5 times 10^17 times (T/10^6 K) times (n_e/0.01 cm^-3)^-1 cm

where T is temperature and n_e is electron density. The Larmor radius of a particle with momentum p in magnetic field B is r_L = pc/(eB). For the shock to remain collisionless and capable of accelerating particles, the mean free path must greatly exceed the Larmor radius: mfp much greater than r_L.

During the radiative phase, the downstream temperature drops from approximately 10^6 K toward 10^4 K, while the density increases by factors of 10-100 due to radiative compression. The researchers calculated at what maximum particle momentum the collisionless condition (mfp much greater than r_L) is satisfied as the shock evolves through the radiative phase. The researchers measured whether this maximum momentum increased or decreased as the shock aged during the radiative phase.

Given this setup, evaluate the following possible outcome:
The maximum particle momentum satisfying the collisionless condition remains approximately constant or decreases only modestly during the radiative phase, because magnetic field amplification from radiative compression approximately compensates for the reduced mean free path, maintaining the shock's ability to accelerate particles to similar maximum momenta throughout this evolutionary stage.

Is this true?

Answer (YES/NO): NO